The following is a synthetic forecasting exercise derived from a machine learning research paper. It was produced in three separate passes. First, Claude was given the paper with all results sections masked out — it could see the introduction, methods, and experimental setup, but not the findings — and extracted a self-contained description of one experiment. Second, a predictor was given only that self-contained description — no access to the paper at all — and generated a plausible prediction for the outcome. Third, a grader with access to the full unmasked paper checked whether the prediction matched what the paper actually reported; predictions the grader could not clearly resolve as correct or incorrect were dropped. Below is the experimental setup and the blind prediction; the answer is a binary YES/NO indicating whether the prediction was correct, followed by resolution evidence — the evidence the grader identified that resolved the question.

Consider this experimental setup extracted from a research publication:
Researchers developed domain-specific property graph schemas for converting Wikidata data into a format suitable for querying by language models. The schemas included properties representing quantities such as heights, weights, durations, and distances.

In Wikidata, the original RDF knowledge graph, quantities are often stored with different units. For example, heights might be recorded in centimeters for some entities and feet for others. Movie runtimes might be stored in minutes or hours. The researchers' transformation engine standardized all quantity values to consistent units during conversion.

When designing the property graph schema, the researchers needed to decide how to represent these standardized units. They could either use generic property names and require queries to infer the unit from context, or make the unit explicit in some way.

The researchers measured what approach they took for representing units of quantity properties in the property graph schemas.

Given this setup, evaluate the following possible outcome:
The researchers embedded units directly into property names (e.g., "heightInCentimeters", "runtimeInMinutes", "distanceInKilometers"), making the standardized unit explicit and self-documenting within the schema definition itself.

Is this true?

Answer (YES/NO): YES